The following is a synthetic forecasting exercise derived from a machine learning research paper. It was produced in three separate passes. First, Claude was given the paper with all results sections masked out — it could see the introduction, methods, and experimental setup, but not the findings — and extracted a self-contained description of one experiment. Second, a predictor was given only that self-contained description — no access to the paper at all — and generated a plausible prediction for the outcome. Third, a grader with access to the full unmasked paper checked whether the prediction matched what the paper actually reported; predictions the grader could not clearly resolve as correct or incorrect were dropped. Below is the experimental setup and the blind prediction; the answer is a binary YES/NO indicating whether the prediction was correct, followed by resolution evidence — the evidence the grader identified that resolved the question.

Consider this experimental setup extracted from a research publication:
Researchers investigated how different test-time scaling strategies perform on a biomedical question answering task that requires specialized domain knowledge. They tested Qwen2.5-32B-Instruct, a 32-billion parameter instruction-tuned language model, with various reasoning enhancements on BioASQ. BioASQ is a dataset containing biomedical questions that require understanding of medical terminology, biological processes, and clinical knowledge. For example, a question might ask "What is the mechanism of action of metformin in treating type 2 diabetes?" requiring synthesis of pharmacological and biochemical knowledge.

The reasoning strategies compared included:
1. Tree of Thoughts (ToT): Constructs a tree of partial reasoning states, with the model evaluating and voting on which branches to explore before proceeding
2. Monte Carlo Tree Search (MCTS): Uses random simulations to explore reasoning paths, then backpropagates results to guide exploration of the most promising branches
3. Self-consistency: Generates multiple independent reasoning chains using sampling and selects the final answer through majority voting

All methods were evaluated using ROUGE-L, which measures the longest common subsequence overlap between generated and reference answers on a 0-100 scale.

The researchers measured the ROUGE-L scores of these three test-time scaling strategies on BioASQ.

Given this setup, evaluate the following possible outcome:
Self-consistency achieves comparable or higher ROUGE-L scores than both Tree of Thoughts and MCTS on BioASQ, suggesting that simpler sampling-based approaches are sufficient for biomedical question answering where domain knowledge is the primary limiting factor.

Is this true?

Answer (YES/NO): NO